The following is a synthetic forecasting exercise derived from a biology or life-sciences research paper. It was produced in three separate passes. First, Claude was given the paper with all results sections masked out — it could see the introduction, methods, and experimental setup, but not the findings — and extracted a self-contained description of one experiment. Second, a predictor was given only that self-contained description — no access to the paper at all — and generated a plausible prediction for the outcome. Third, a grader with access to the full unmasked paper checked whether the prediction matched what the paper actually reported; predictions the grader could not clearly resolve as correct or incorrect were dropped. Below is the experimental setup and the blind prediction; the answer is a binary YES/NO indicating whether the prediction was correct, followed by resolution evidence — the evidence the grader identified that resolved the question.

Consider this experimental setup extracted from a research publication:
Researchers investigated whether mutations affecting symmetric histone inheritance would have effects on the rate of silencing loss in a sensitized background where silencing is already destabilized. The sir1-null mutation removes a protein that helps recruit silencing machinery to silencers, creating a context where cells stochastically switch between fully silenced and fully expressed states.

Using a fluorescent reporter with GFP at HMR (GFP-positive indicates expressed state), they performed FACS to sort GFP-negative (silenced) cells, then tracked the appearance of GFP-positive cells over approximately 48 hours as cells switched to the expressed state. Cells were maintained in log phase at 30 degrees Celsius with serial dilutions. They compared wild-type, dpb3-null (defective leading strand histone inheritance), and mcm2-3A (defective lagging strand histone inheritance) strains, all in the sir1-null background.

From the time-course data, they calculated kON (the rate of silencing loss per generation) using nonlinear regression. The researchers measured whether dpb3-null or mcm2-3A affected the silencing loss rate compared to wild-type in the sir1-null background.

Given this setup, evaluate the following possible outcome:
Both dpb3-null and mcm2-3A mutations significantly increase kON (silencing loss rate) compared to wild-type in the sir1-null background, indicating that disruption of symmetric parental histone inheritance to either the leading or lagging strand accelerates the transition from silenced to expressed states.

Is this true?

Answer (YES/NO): YES